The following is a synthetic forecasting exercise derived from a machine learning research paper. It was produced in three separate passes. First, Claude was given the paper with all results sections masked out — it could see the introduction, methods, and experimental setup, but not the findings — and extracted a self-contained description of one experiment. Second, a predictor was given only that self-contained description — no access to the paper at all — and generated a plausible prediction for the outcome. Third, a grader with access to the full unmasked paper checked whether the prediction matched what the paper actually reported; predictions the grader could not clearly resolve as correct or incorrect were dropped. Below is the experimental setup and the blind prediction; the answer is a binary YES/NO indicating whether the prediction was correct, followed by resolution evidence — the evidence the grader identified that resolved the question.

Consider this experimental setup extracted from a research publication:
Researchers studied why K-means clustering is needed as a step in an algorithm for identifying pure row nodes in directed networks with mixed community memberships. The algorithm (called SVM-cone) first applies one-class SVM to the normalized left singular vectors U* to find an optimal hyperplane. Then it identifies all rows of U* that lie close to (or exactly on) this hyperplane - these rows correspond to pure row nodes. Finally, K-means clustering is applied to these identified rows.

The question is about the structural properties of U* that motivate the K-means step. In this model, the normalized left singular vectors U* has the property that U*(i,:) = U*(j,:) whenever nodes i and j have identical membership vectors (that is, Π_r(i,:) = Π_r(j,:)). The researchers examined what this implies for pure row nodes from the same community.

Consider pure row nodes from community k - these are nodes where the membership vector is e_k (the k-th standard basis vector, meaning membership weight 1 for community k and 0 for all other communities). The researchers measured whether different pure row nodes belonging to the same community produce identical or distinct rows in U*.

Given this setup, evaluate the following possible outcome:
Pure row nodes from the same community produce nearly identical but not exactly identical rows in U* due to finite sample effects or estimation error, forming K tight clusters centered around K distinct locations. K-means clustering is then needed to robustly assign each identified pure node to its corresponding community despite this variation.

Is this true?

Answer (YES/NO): NO